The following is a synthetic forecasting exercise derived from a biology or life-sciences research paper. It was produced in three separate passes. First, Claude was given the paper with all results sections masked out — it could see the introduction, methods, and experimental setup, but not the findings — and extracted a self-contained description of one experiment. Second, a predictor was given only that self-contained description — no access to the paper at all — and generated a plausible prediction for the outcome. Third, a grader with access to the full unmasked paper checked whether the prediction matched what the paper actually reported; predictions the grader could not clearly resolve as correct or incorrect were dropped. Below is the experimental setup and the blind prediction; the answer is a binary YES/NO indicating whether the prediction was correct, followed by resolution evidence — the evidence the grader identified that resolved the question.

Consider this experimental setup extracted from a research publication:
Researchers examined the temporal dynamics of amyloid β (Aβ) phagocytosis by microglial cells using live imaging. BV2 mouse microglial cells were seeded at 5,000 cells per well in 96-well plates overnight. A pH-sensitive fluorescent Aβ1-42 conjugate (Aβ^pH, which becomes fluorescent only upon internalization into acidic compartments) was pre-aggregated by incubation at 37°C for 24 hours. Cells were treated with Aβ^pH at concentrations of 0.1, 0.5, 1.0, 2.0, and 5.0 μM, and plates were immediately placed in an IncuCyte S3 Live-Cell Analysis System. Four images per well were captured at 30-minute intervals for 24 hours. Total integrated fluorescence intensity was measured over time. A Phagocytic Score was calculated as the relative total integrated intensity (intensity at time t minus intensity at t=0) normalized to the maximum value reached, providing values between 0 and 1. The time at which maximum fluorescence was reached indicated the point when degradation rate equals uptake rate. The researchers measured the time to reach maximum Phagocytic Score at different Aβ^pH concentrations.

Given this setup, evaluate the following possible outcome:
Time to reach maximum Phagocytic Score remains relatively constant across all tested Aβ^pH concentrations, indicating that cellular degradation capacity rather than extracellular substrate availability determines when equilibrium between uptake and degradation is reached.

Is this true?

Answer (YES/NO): NO